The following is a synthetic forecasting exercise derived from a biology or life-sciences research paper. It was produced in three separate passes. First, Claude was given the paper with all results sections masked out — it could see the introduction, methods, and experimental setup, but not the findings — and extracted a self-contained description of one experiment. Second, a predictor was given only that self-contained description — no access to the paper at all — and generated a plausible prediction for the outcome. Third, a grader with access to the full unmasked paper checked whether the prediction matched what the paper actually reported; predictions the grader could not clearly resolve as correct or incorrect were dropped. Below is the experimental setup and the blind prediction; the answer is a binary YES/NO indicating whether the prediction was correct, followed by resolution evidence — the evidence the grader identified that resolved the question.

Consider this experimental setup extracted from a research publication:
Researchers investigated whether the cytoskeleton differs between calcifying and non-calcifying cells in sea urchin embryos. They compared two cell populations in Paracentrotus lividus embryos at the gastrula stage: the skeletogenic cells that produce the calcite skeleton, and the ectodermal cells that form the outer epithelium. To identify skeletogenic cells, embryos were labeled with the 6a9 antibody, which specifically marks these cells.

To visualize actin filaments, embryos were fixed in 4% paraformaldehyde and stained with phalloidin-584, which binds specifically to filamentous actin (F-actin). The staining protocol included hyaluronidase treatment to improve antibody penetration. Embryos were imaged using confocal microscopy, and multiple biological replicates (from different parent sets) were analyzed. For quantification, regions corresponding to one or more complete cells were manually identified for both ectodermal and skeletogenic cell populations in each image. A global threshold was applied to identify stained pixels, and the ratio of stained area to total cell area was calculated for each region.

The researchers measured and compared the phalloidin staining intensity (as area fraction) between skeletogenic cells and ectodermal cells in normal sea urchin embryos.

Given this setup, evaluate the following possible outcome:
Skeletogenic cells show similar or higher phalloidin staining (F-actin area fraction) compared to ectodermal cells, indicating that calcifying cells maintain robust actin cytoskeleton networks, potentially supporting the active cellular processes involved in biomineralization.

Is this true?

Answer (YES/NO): NO